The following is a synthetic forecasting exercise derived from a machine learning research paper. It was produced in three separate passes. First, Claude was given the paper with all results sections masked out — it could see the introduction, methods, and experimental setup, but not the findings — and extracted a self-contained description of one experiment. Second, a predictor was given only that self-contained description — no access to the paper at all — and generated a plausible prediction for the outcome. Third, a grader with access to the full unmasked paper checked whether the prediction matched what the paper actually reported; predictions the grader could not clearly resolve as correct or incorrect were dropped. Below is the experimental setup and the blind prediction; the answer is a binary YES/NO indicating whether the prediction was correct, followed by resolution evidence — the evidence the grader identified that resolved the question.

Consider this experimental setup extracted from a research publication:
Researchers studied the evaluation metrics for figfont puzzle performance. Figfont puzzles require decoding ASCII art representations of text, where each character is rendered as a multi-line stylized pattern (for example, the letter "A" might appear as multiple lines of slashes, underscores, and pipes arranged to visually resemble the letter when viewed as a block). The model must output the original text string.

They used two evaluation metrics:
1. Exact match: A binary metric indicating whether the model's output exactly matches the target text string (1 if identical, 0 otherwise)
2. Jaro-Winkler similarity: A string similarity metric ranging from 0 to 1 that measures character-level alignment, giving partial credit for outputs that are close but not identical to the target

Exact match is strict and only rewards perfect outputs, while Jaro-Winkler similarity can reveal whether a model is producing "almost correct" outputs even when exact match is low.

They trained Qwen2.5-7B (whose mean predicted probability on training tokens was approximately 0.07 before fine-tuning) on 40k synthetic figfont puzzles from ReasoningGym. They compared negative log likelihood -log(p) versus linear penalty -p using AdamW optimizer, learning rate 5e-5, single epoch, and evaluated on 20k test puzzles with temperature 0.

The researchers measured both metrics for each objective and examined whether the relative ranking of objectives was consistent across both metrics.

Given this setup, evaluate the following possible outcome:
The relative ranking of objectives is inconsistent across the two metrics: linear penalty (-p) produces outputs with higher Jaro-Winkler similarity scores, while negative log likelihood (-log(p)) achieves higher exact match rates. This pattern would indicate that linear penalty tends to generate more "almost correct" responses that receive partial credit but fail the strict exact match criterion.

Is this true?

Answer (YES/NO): NO